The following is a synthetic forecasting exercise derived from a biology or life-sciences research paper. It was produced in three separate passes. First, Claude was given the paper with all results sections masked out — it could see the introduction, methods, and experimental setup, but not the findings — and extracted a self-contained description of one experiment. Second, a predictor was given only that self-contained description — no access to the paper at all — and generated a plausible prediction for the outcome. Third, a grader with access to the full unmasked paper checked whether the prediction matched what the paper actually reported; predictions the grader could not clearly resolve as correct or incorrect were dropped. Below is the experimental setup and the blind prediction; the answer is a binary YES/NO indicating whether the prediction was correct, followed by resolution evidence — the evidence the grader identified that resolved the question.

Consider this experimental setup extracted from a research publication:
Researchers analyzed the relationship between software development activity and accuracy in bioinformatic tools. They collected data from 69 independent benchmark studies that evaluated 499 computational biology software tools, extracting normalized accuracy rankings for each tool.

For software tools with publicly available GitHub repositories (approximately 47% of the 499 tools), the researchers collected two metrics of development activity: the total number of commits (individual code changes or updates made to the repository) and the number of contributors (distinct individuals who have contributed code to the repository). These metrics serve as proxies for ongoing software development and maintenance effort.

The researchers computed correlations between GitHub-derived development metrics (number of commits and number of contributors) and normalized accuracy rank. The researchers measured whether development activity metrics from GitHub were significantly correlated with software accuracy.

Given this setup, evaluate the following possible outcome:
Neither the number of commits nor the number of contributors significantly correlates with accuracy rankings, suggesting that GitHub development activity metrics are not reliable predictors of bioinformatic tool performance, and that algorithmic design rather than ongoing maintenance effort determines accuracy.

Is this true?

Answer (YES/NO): NO